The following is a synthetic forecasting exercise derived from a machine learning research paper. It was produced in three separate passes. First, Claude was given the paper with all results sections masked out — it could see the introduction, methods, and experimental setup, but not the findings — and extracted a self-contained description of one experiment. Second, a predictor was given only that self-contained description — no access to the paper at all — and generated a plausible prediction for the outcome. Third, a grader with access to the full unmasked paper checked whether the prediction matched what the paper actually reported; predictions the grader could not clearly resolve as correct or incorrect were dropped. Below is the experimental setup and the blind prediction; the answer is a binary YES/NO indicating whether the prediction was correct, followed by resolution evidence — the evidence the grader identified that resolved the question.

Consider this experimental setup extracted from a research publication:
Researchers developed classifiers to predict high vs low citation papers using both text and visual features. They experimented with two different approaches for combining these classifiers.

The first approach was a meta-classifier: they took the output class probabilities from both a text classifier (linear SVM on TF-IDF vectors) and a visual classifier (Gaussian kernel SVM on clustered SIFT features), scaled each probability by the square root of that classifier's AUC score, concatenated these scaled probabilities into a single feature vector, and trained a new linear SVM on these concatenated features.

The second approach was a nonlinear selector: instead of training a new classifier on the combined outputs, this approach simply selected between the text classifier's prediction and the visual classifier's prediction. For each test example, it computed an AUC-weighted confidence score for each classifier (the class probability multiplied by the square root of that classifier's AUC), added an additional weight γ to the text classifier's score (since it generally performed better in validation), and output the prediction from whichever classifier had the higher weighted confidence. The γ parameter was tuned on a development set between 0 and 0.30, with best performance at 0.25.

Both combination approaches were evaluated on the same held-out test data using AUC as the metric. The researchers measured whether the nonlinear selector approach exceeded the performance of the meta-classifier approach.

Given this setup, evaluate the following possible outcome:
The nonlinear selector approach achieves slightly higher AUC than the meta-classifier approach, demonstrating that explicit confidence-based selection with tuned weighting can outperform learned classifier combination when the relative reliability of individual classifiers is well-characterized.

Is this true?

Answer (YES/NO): NO